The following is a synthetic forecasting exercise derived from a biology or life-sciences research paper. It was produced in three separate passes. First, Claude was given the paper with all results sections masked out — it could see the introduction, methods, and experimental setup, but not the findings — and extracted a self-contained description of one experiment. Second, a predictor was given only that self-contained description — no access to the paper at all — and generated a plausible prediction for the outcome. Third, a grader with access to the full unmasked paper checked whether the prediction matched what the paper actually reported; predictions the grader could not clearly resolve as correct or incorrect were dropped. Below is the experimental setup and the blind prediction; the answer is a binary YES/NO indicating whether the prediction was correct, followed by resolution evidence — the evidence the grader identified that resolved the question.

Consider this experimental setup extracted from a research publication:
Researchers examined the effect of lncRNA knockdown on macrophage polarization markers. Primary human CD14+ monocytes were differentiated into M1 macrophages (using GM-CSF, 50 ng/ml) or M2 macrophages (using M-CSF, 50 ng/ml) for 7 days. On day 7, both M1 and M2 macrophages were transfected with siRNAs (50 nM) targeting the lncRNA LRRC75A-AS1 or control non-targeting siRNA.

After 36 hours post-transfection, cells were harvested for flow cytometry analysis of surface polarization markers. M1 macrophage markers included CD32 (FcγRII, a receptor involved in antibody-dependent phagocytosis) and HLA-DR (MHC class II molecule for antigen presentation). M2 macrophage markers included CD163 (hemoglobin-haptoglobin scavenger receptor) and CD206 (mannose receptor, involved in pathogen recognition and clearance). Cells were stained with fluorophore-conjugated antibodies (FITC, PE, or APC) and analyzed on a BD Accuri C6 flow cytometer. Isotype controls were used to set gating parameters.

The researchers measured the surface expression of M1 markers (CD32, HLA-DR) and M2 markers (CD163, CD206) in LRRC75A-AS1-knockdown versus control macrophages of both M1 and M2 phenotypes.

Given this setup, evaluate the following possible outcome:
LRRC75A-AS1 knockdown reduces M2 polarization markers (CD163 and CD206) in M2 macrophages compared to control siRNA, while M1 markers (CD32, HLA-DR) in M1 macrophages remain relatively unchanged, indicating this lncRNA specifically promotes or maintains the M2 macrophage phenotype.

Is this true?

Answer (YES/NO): NO